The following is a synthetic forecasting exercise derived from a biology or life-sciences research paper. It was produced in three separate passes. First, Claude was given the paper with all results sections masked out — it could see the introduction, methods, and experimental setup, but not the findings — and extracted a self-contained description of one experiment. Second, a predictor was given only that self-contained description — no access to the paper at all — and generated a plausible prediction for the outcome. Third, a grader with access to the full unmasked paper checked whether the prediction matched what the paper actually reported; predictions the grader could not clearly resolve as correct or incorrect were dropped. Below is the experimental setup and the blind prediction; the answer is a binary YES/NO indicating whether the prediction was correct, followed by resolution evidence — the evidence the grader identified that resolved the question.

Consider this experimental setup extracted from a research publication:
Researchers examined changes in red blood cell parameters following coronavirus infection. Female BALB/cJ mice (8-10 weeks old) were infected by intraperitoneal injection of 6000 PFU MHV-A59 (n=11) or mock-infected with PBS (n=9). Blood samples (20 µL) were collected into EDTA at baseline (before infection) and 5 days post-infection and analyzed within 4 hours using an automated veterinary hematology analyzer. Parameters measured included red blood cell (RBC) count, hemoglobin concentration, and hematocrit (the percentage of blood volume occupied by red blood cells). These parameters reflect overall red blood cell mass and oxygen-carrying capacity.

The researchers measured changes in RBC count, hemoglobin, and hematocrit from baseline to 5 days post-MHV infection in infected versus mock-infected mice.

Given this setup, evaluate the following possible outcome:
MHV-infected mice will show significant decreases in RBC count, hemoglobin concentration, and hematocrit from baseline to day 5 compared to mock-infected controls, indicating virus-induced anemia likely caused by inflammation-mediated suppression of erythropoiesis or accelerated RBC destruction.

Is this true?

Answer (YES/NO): YES